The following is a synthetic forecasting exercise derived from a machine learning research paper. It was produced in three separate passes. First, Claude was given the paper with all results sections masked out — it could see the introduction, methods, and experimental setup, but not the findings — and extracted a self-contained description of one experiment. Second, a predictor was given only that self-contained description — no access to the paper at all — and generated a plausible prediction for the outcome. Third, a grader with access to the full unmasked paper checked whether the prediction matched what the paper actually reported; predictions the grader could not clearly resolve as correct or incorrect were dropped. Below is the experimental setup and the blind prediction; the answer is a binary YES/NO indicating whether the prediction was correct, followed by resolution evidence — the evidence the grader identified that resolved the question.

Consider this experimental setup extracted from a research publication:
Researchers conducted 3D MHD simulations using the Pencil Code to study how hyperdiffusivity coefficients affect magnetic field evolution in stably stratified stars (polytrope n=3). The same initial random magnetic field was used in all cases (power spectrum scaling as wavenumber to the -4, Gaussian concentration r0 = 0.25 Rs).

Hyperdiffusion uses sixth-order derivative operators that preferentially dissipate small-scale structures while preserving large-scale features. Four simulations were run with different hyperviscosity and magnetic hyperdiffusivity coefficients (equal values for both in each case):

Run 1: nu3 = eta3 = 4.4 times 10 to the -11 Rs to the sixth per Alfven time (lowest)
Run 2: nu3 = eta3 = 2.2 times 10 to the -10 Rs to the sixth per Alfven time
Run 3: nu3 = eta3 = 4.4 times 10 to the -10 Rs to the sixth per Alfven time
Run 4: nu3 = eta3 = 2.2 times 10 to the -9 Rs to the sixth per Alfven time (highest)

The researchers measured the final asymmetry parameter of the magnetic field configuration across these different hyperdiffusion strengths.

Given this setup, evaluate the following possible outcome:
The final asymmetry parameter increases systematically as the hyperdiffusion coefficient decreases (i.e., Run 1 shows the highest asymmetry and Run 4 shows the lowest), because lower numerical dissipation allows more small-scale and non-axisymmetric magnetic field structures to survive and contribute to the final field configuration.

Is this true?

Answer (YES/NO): YES